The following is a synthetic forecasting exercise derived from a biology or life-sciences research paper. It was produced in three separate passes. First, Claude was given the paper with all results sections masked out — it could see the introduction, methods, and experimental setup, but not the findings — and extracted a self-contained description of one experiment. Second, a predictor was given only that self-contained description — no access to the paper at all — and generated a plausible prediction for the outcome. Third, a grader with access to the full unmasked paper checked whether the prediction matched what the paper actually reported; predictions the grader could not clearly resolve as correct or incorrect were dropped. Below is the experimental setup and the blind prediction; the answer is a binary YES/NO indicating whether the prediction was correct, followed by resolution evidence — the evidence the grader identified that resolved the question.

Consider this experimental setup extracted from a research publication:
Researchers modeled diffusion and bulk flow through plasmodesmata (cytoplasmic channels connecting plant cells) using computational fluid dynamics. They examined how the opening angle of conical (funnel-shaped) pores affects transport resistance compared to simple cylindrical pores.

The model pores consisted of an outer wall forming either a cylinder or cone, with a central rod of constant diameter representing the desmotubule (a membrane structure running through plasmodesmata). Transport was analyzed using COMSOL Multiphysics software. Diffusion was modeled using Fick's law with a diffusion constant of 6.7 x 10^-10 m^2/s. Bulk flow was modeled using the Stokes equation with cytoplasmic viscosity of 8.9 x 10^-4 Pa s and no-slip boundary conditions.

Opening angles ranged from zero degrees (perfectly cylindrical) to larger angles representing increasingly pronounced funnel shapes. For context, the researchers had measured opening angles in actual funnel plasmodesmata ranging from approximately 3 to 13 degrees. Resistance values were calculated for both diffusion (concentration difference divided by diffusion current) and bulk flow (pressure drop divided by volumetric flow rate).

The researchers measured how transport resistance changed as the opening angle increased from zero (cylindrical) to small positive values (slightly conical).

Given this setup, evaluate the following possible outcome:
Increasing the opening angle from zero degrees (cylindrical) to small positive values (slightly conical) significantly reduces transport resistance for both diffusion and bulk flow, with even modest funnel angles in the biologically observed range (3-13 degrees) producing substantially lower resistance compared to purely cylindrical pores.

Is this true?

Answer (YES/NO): YES